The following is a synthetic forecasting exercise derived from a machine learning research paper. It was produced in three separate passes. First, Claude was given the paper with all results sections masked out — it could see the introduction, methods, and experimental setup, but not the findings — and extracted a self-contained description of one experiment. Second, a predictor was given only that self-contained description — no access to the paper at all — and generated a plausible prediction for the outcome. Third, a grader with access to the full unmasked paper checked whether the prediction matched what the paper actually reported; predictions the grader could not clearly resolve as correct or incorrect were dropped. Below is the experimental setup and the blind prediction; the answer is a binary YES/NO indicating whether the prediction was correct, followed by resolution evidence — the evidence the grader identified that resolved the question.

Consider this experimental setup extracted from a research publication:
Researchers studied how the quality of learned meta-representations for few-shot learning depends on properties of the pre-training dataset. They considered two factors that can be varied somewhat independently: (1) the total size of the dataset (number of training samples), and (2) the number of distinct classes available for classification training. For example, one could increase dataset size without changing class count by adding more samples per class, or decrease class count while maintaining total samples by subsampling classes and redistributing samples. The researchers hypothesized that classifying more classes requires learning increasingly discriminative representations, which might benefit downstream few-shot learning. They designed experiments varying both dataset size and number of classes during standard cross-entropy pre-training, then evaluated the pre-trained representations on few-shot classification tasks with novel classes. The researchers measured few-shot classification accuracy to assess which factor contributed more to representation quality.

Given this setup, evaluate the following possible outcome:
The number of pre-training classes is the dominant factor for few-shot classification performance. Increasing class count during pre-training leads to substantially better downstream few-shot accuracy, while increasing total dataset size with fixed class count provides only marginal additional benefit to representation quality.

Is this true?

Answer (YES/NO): NO